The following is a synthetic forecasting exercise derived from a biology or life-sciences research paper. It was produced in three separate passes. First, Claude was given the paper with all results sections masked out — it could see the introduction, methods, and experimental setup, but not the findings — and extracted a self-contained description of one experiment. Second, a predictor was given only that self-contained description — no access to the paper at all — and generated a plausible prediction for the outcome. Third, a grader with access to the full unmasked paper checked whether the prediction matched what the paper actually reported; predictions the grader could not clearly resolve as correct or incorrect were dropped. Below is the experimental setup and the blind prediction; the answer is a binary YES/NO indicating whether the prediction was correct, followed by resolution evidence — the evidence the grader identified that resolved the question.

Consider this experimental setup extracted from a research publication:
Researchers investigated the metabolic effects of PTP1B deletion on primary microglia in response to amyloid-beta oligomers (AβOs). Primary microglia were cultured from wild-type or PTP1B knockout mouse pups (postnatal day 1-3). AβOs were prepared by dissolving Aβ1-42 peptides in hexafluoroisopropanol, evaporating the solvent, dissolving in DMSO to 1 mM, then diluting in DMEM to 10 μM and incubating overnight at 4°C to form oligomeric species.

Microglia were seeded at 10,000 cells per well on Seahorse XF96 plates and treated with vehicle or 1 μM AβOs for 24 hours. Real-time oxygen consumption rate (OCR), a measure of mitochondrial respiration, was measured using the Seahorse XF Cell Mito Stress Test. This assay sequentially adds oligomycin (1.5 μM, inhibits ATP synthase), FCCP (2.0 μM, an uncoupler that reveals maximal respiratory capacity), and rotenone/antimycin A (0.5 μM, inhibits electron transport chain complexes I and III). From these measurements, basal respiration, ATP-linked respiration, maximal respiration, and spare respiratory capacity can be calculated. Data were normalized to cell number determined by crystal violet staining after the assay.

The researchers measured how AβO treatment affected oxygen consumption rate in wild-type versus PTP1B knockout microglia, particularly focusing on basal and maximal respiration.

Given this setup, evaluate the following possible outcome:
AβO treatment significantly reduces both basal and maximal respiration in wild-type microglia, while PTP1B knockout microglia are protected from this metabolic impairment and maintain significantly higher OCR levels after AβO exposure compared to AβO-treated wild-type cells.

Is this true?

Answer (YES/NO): NO